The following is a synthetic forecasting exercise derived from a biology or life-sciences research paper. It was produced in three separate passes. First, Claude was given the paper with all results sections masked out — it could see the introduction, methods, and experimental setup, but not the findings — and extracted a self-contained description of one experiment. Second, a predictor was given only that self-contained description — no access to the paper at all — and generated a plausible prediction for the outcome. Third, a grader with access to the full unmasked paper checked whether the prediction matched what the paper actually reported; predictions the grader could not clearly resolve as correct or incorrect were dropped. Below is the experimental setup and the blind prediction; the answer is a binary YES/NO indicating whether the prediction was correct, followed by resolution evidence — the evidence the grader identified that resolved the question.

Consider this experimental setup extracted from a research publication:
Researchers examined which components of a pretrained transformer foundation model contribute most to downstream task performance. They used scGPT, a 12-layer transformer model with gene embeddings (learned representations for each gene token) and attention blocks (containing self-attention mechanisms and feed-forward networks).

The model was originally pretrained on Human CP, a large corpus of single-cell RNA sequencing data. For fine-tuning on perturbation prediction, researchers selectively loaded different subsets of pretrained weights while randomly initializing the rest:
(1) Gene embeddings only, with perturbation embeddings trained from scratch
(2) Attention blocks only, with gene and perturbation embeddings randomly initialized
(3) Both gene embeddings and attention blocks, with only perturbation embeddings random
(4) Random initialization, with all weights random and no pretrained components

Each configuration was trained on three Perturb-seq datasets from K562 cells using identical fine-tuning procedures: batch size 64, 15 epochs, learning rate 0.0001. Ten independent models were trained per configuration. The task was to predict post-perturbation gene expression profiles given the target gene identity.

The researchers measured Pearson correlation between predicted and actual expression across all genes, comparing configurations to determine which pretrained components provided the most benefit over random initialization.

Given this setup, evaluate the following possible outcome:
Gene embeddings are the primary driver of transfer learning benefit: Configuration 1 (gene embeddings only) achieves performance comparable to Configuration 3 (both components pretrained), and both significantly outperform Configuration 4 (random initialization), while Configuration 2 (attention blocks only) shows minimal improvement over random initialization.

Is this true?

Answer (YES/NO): NO